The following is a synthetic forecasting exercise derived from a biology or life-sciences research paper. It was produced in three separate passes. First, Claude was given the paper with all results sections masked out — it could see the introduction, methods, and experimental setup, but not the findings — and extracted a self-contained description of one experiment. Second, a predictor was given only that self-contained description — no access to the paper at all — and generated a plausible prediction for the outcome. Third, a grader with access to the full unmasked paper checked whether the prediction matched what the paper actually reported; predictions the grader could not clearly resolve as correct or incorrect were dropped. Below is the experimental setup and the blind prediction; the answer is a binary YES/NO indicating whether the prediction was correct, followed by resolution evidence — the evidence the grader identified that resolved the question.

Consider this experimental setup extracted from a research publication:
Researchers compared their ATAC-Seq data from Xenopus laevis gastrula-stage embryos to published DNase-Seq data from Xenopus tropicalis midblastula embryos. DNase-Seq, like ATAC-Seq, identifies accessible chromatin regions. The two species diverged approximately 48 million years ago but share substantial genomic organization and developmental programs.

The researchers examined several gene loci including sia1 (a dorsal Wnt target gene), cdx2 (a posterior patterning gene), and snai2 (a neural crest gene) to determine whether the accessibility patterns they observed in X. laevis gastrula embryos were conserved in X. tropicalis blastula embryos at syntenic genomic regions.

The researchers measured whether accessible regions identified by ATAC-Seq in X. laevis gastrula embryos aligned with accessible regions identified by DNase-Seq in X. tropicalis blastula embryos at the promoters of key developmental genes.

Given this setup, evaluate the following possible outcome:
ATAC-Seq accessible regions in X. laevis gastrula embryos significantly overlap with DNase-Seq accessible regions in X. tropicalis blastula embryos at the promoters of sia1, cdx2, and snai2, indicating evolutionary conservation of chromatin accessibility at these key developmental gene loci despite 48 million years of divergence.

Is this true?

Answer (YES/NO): NO